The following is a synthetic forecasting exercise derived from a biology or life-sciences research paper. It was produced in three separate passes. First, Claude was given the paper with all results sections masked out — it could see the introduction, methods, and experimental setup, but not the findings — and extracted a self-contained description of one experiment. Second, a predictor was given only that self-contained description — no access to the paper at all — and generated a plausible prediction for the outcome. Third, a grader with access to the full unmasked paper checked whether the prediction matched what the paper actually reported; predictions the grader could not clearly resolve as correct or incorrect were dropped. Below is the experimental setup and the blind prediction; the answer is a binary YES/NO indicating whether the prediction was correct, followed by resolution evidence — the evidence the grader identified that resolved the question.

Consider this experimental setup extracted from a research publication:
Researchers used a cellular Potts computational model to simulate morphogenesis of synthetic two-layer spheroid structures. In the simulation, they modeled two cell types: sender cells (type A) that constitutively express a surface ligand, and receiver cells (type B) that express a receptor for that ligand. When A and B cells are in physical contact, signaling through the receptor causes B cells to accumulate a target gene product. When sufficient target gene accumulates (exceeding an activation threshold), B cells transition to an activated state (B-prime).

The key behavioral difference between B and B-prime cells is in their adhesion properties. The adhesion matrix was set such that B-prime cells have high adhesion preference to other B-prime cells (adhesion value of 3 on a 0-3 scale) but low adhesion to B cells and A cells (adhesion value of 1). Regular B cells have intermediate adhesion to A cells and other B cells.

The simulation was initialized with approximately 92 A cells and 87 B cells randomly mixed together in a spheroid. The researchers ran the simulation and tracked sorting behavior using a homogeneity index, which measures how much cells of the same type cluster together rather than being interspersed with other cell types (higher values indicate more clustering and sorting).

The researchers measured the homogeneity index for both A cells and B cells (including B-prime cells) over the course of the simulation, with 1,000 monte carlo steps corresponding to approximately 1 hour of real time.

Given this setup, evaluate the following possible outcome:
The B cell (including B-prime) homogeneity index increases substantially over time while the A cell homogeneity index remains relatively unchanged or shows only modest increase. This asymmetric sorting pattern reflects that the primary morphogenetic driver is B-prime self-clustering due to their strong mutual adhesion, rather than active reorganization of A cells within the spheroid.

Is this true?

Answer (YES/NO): YES